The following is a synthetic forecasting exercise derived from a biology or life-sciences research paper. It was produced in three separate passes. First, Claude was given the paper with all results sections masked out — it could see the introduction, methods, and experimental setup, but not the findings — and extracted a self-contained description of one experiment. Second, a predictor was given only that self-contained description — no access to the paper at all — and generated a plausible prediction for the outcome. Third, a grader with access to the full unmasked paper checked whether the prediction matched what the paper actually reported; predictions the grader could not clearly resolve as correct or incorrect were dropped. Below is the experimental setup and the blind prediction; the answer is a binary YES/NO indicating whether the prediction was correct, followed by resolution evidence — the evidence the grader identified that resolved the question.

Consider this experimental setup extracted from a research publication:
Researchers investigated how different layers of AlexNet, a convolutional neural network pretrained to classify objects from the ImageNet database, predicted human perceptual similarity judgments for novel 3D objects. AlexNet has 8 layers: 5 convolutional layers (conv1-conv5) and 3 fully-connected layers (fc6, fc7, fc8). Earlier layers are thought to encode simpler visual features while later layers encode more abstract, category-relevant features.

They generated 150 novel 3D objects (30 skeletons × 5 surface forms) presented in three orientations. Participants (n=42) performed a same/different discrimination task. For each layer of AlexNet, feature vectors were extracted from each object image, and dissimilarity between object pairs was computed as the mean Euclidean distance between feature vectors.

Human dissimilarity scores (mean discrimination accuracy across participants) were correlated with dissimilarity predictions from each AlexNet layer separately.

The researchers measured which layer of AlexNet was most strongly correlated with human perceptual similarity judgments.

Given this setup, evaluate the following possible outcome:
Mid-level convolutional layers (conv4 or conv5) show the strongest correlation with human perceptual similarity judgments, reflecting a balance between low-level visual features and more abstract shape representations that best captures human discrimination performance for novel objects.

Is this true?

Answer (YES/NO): NO